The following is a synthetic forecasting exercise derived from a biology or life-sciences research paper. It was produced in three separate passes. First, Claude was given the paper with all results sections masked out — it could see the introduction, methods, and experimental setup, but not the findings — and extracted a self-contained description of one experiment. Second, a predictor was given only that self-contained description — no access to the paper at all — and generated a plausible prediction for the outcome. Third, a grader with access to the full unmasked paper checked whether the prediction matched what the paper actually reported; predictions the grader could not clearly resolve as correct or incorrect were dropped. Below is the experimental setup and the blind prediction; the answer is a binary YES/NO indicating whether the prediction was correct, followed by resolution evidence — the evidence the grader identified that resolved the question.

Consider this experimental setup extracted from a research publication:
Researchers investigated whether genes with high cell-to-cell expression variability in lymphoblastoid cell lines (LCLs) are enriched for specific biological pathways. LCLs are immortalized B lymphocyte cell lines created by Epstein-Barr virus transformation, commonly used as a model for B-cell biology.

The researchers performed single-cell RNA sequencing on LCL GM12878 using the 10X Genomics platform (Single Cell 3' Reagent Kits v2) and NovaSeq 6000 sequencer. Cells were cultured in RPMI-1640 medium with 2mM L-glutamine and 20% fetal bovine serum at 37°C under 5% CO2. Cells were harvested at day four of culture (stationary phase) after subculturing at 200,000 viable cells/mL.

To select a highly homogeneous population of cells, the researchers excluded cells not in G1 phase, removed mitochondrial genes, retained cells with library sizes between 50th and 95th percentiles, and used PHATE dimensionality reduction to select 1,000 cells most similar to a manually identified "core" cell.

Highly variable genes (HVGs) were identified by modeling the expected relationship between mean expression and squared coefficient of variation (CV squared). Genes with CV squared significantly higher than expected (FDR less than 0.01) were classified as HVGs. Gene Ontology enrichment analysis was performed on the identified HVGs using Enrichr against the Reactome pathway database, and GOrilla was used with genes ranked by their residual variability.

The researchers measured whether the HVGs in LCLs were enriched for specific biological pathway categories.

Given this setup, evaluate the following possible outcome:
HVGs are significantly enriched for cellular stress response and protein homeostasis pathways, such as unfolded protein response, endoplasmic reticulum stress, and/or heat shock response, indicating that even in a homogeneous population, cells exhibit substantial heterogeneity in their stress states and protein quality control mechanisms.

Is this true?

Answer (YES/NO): NO